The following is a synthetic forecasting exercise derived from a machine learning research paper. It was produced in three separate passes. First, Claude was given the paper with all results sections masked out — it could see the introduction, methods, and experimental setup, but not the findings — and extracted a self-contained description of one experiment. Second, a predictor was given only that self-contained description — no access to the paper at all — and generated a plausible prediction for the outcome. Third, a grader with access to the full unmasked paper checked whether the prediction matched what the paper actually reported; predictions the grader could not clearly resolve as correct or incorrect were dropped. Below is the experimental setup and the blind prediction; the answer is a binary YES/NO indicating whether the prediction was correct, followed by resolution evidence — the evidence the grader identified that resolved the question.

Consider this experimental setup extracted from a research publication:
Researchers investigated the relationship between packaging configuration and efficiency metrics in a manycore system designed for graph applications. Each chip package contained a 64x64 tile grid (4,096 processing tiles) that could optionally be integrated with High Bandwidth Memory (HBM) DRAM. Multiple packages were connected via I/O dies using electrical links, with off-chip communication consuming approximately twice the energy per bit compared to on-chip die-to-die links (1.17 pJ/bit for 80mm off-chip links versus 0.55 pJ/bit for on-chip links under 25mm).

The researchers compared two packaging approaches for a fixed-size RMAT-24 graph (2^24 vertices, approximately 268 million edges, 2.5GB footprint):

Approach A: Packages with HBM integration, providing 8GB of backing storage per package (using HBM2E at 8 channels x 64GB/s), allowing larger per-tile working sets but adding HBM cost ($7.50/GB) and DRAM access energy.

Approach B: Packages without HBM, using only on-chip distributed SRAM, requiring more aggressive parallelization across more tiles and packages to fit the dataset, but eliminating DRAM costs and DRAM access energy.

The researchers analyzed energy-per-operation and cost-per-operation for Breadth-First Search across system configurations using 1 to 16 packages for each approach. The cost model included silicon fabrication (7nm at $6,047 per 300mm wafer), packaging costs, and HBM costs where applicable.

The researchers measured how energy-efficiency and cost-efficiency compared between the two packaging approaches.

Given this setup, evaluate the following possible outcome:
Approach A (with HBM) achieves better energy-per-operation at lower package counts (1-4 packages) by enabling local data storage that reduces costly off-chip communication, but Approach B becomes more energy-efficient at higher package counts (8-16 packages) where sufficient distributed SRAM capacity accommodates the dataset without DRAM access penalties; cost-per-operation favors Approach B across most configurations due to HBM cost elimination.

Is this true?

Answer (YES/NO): NO